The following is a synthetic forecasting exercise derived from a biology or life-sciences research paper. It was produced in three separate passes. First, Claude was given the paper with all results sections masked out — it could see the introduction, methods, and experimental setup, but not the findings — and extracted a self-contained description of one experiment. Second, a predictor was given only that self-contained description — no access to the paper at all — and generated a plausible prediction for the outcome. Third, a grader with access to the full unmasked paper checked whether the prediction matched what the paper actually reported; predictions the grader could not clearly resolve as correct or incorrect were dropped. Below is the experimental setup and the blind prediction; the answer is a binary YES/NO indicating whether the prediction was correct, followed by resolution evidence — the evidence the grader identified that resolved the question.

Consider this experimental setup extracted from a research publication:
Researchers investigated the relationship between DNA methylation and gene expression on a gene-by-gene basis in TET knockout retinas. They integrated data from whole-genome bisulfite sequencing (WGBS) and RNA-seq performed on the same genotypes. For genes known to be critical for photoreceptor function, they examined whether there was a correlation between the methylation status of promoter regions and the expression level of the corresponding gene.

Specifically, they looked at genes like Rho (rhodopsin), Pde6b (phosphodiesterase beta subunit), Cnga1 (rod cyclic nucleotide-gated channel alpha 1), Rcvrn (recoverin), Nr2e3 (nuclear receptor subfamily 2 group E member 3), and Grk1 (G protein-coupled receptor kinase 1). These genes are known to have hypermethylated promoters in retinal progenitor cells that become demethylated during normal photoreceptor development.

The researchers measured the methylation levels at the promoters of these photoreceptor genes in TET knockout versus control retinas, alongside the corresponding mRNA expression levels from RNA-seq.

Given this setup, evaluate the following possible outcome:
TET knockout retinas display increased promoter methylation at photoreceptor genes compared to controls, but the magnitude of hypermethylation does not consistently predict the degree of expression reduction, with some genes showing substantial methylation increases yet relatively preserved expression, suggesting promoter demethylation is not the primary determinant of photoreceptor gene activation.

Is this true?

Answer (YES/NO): NO